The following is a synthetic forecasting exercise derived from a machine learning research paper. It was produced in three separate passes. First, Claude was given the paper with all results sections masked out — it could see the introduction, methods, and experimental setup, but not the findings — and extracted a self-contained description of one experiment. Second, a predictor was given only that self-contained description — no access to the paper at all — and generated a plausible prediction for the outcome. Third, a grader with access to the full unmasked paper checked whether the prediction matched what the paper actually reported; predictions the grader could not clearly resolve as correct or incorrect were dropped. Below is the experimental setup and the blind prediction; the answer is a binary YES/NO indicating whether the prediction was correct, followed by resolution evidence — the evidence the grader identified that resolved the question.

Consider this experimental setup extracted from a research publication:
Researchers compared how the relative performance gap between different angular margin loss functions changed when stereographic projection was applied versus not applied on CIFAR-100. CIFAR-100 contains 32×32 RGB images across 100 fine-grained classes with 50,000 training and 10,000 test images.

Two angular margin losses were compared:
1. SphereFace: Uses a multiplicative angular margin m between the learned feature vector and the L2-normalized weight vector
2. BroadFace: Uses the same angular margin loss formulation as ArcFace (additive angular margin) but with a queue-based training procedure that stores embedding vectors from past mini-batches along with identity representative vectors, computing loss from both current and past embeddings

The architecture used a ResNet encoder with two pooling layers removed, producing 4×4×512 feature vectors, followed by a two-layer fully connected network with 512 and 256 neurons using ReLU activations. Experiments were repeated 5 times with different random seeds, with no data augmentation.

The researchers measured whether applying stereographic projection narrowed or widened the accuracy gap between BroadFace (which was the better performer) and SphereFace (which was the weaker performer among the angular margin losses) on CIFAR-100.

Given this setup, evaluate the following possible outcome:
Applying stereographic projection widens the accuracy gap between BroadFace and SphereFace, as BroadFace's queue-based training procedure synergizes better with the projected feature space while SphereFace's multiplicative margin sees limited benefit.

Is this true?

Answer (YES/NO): NO